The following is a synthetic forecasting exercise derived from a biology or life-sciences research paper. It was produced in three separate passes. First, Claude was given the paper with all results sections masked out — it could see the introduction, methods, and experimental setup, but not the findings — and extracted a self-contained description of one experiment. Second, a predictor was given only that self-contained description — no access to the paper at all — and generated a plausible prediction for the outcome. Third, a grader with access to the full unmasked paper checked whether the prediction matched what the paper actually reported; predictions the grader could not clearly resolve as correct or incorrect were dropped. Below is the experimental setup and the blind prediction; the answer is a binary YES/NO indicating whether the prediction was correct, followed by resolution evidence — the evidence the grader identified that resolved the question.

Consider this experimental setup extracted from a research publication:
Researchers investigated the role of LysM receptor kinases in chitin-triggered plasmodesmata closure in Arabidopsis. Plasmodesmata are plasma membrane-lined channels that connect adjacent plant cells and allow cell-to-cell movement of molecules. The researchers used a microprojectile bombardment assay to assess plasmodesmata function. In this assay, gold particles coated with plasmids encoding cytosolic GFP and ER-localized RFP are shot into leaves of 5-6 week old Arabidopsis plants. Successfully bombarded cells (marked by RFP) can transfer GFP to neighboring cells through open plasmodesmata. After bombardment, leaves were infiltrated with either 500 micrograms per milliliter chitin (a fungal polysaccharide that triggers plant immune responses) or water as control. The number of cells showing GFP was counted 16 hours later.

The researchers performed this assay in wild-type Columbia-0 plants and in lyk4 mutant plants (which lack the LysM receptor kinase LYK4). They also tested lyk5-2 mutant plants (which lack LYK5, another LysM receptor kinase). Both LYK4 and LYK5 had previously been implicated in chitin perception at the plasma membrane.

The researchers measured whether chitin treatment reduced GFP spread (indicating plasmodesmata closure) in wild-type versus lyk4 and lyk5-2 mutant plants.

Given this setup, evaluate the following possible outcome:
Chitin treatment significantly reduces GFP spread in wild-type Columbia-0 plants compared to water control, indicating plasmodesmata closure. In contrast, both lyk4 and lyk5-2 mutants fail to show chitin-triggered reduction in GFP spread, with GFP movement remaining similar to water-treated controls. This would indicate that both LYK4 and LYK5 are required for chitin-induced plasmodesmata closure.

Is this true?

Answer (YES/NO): YES